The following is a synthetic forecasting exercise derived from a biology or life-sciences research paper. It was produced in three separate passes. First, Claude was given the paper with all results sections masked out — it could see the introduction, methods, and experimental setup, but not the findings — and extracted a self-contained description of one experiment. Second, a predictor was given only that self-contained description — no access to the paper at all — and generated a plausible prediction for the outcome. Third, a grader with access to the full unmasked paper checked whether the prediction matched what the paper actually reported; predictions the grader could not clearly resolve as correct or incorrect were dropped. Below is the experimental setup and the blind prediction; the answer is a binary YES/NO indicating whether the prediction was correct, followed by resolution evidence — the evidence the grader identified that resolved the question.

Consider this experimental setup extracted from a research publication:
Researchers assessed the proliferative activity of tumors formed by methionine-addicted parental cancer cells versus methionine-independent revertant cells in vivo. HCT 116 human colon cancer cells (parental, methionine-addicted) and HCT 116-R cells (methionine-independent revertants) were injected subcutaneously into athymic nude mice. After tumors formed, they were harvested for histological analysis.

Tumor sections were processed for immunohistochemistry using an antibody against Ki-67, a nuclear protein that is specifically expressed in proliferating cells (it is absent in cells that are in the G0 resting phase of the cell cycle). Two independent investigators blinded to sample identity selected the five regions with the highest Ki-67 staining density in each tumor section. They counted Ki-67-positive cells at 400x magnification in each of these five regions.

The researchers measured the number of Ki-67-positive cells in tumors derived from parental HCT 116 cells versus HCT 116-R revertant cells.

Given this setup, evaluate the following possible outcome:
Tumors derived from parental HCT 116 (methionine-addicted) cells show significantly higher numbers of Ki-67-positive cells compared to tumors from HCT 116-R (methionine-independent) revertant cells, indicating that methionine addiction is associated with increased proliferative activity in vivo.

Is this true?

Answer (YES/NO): YES